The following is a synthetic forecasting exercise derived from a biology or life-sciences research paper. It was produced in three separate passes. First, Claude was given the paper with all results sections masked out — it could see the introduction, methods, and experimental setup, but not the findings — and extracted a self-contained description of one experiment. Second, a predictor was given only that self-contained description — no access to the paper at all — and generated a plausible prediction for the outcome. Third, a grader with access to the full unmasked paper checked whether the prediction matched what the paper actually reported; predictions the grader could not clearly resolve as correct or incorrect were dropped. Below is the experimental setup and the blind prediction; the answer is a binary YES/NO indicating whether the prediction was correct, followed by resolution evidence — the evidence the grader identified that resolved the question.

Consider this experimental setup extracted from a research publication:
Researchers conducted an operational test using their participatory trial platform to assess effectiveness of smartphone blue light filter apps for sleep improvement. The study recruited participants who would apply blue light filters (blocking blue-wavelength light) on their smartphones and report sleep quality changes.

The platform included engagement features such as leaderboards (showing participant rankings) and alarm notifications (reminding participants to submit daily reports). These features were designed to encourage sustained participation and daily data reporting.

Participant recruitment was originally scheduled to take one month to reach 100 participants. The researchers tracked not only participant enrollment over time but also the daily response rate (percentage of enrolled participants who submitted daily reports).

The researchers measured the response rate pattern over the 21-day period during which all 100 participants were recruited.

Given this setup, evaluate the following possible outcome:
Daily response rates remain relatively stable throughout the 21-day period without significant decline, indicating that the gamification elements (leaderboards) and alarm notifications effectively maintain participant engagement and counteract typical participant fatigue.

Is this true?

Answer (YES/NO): NO